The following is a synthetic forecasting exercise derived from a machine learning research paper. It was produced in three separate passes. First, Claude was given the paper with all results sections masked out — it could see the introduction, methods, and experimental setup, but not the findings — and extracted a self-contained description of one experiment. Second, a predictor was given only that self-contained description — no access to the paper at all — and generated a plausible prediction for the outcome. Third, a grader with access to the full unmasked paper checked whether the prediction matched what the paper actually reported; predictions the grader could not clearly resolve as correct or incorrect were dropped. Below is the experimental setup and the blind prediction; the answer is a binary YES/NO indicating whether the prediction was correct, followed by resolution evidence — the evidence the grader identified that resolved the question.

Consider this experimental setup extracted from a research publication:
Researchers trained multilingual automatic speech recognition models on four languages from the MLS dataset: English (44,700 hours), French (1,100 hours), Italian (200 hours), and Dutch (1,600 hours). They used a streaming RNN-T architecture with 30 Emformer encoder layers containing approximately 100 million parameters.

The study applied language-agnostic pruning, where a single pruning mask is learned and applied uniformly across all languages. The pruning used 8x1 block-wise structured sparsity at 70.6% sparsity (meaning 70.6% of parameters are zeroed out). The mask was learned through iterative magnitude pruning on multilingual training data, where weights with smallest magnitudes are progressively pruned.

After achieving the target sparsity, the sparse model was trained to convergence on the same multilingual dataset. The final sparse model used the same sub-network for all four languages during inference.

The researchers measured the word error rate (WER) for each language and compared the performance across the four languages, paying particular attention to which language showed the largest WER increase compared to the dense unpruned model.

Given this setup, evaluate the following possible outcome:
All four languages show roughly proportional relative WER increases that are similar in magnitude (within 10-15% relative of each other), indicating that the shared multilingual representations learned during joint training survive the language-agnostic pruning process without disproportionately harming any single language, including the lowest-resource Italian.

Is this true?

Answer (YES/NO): NO